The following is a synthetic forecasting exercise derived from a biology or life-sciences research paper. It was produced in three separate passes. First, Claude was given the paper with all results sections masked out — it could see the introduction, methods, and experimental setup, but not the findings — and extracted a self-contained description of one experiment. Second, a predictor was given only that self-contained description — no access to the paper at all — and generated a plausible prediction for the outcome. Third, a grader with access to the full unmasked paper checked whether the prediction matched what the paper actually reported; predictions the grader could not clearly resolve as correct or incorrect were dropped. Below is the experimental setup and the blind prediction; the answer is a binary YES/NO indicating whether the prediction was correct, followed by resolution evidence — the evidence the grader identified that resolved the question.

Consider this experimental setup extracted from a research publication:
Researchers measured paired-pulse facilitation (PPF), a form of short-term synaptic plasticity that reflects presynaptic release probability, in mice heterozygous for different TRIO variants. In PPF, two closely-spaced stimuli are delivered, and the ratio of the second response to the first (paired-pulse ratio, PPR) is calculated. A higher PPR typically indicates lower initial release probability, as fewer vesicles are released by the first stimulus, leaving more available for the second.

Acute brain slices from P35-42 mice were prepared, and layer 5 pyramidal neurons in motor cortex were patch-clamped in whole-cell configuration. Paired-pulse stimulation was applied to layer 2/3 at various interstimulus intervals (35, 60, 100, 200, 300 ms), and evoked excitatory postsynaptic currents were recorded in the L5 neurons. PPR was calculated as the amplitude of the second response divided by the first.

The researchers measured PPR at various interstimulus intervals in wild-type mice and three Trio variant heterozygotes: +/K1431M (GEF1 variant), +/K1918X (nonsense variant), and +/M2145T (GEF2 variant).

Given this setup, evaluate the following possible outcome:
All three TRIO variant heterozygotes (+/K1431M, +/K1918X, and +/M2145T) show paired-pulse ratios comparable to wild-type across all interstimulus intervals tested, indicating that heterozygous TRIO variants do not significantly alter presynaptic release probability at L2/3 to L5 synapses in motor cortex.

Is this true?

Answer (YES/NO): NO